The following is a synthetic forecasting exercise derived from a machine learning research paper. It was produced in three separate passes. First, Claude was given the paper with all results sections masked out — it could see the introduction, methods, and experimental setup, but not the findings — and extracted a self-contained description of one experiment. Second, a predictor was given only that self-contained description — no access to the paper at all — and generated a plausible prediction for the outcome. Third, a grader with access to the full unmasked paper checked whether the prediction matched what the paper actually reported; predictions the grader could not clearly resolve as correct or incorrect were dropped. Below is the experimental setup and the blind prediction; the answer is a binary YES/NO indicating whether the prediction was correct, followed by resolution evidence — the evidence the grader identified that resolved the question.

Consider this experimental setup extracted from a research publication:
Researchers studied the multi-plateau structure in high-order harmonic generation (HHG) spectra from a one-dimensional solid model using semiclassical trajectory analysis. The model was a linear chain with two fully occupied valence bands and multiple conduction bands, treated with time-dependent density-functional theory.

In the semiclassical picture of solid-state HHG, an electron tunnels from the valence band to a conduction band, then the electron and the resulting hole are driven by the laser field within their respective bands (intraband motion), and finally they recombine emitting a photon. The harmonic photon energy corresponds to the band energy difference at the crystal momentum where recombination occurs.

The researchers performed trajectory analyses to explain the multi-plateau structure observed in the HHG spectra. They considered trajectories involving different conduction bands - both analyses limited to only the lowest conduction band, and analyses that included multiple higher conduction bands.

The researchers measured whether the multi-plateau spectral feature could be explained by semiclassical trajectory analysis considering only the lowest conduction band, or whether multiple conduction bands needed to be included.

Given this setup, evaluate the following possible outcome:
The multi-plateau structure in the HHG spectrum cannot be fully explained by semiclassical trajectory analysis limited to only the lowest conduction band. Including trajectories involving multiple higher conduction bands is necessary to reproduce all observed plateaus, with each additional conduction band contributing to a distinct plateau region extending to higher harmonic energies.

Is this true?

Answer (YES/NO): YES